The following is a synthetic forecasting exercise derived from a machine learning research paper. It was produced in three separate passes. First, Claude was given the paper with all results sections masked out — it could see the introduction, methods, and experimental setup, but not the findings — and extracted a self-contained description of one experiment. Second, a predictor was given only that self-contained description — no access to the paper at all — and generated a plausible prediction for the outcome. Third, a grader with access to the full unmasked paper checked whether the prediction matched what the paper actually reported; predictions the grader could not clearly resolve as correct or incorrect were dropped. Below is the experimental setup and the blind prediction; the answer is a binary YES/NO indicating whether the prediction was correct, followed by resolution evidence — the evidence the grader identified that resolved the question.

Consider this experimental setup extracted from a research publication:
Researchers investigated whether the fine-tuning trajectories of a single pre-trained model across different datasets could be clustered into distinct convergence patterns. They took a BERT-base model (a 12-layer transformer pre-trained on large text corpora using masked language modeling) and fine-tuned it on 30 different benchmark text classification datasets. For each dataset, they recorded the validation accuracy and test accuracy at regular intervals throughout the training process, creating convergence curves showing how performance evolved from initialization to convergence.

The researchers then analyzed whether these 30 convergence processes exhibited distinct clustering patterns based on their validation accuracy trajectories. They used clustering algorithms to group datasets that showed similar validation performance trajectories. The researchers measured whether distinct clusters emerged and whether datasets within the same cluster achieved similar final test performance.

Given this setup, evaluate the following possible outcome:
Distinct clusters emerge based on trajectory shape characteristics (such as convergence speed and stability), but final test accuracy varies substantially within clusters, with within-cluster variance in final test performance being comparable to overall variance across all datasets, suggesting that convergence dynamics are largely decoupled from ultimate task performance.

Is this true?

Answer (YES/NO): NO